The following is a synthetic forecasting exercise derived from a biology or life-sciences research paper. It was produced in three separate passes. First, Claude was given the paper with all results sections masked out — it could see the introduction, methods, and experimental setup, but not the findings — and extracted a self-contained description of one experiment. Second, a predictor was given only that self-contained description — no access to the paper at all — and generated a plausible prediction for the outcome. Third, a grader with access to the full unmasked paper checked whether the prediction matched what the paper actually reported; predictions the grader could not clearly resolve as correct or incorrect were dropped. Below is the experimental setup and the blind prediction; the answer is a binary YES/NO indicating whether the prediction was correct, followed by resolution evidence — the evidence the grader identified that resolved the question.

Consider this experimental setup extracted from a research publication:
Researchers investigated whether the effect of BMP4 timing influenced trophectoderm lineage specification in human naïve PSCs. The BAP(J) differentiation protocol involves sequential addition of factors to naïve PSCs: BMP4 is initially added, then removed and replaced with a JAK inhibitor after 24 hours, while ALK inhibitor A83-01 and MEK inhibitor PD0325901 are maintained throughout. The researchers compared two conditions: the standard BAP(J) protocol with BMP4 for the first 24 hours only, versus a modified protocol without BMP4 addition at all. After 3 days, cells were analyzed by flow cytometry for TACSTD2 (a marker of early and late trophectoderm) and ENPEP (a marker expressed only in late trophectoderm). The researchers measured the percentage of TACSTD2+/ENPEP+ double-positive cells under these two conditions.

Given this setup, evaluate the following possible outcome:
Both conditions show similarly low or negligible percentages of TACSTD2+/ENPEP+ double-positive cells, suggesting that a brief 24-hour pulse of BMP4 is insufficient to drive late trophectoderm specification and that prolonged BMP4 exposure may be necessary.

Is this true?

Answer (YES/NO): NO